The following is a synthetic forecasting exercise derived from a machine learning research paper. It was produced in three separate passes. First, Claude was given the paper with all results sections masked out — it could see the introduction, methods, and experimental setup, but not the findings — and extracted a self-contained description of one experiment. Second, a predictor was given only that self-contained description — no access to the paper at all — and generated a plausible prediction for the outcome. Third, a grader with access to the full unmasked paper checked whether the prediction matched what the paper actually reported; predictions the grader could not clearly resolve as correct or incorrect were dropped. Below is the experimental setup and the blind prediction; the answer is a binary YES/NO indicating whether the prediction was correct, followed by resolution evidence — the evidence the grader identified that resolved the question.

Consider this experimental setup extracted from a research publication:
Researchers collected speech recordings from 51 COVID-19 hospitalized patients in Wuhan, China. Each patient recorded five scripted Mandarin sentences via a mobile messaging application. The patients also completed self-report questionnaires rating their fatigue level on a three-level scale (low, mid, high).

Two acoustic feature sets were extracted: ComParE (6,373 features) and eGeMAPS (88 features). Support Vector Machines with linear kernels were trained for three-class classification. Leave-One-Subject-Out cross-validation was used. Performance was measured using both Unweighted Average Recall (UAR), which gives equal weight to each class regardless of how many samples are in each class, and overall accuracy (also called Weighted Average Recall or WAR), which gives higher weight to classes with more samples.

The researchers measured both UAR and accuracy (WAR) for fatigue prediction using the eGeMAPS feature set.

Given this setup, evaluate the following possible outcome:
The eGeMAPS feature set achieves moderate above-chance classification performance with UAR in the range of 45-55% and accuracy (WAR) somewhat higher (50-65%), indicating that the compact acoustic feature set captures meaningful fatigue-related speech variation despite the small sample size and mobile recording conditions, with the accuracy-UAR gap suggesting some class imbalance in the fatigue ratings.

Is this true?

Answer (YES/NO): YES